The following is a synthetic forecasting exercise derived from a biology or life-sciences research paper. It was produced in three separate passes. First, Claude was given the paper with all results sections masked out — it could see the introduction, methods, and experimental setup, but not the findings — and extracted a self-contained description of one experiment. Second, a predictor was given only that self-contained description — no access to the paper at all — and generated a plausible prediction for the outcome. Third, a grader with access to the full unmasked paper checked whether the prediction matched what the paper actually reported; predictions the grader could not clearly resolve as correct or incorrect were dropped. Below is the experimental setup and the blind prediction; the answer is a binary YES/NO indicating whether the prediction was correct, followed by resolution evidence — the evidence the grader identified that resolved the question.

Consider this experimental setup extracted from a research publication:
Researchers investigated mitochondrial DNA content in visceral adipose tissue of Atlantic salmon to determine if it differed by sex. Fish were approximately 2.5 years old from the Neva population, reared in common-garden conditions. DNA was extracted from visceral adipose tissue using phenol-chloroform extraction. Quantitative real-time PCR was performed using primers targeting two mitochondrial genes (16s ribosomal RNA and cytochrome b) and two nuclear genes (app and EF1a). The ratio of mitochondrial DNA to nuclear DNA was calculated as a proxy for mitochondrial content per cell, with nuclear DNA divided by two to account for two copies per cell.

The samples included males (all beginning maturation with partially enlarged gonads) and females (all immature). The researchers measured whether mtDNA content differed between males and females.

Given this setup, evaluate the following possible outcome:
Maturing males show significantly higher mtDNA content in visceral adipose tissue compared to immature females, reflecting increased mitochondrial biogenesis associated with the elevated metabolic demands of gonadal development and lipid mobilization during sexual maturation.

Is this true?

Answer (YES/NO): YES